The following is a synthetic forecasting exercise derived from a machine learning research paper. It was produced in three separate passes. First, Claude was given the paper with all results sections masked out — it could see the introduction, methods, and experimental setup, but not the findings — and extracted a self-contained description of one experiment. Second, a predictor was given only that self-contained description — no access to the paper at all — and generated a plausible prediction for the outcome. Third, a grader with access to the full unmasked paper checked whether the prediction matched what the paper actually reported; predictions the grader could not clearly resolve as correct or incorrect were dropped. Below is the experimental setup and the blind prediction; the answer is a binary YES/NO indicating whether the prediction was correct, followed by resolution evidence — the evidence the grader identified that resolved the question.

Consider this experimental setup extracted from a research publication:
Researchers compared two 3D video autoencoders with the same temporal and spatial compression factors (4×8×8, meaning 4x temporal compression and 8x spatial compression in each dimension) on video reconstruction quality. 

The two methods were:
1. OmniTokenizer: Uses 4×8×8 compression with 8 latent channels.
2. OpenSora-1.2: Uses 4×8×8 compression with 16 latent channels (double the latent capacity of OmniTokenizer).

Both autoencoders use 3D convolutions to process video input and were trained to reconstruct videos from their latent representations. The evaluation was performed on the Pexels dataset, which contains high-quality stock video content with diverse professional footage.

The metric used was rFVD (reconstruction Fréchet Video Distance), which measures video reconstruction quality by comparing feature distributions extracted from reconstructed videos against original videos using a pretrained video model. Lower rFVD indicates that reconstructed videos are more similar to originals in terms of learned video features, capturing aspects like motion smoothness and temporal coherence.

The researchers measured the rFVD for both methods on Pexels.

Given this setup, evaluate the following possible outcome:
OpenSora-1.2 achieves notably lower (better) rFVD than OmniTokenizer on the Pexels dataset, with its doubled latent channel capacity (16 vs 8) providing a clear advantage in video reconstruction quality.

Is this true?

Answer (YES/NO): NO